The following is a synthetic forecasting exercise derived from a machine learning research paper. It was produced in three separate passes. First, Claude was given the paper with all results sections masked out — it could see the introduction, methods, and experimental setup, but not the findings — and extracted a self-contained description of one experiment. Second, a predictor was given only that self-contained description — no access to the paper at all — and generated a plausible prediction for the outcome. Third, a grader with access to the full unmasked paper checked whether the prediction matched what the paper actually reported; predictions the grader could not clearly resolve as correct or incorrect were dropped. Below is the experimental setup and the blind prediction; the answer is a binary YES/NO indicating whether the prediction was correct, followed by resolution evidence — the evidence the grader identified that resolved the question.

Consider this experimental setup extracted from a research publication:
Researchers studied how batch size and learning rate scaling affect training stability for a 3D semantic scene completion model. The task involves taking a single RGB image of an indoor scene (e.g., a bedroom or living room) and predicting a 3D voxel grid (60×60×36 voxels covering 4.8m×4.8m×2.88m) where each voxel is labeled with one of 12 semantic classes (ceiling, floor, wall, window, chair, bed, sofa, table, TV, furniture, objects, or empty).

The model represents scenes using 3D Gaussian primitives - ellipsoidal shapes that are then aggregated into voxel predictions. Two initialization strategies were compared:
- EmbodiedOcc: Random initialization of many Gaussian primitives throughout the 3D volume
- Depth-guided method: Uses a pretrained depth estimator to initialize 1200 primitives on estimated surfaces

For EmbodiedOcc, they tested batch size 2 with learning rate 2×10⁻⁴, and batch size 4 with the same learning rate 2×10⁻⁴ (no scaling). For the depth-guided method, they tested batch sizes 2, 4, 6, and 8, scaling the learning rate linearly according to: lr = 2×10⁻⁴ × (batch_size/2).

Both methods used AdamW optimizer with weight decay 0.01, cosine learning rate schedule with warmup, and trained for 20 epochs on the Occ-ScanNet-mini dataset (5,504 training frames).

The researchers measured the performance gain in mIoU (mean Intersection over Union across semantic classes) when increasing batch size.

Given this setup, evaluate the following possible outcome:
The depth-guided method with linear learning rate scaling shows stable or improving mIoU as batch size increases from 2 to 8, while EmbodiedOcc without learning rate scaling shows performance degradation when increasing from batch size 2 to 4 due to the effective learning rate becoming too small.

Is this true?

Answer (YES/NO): NO